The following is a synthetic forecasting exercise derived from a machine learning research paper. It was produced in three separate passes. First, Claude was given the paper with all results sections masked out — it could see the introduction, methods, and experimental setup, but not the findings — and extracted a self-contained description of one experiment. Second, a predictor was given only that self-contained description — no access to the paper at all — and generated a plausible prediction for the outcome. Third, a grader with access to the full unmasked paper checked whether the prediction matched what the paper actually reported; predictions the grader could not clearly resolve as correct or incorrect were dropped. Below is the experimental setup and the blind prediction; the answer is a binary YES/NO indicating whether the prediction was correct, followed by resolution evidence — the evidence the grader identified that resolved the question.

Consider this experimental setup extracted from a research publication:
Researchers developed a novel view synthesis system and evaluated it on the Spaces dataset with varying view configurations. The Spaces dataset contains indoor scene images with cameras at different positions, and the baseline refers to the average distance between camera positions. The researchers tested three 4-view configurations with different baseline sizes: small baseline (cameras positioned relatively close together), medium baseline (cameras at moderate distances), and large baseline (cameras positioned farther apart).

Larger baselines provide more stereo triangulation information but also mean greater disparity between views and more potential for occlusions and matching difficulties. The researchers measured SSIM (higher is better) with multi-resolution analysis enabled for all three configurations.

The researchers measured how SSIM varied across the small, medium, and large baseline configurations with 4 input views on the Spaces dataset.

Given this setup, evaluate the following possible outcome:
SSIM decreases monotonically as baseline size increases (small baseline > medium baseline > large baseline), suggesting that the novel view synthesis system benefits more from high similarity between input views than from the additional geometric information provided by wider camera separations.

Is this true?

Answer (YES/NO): NO